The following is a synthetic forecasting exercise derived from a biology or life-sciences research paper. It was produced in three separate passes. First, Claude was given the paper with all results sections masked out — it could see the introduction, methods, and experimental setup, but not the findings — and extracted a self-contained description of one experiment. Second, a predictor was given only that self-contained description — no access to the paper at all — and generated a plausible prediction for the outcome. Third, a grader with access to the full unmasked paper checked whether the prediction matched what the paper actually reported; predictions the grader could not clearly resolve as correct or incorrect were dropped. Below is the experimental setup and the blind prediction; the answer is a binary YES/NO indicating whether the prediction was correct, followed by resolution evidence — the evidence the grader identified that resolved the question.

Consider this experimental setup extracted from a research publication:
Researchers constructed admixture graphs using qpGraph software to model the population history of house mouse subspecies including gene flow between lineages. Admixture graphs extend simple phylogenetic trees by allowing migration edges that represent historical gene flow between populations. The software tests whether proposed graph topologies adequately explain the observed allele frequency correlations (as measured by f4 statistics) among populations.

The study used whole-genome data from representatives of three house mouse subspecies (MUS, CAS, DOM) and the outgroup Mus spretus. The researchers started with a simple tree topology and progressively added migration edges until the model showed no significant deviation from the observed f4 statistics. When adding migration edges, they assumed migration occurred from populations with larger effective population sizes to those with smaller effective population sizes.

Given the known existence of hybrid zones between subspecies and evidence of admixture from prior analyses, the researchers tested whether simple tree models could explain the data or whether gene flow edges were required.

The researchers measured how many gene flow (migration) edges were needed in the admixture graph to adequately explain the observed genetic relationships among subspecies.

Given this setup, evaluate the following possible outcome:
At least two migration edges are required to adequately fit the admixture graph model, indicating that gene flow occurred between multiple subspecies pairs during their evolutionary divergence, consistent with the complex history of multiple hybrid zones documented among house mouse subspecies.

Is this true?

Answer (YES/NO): YES